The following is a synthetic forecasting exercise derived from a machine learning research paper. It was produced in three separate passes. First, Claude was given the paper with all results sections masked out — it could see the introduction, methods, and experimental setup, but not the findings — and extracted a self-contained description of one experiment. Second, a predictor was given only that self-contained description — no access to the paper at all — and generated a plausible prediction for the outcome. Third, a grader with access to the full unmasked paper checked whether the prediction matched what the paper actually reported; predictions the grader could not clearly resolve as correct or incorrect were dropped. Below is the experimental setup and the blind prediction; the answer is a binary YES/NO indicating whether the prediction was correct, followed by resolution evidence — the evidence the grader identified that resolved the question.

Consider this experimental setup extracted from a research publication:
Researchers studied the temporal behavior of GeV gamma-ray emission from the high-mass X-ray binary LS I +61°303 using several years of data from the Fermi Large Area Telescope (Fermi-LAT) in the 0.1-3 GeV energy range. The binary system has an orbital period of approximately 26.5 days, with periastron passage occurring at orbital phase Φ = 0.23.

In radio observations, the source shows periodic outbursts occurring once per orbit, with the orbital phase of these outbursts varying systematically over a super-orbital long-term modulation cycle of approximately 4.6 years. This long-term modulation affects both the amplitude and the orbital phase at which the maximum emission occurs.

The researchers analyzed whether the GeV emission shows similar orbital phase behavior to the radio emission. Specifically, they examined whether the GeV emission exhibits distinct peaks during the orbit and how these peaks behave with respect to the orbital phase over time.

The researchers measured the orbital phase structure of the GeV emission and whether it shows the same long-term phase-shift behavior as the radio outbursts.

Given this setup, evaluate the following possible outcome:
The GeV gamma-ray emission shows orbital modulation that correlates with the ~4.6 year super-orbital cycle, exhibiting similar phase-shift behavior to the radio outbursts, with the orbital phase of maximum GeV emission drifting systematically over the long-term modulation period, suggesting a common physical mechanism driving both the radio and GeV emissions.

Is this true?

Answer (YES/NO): YES